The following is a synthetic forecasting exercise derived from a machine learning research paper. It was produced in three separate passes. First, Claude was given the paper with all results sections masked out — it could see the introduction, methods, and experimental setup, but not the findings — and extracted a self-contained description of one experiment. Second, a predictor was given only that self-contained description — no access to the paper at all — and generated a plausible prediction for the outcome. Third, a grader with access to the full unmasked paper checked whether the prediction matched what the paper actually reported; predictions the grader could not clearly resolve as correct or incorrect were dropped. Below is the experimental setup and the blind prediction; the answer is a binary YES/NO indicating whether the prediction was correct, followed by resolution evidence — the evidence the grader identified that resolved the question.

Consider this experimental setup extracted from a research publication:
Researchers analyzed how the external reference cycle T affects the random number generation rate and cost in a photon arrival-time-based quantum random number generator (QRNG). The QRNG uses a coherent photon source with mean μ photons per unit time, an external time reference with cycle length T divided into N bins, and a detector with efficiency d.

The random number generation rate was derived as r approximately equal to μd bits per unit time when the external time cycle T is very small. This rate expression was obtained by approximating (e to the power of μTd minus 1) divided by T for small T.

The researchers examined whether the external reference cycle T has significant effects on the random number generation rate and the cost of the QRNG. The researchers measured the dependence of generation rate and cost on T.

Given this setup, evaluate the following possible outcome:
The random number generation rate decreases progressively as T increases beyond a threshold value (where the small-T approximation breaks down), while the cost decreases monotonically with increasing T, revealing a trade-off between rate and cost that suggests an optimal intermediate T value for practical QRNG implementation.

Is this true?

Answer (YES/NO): NO